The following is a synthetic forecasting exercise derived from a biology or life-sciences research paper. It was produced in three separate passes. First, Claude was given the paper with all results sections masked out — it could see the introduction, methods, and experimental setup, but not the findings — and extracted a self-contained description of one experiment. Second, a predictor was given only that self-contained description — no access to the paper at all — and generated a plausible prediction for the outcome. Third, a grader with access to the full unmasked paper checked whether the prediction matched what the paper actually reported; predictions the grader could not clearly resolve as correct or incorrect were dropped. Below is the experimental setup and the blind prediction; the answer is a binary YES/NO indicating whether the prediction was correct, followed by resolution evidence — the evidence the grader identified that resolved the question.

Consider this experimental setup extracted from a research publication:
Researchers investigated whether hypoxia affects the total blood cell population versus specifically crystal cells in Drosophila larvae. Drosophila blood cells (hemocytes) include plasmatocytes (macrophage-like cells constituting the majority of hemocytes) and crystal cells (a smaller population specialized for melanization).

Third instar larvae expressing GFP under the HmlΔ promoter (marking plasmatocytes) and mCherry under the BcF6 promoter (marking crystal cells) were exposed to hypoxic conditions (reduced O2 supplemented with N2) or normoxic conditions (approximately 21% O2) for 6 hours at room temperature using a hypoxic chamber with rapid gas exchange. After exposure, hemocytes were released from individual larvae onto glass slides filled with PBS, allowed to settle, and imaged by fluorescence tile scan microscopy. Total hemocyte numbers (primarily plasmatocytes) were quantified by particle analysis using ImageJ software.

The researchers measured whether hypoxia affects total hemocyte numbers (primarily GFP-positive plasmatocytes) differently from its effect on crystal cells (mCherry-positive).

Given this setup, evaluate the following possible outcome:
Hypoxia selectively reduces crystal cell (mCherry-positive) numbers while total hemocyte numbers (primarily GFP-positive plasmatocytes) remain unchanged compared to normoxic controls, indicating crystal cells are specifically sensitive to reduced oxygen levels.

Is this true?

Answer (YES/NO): YES